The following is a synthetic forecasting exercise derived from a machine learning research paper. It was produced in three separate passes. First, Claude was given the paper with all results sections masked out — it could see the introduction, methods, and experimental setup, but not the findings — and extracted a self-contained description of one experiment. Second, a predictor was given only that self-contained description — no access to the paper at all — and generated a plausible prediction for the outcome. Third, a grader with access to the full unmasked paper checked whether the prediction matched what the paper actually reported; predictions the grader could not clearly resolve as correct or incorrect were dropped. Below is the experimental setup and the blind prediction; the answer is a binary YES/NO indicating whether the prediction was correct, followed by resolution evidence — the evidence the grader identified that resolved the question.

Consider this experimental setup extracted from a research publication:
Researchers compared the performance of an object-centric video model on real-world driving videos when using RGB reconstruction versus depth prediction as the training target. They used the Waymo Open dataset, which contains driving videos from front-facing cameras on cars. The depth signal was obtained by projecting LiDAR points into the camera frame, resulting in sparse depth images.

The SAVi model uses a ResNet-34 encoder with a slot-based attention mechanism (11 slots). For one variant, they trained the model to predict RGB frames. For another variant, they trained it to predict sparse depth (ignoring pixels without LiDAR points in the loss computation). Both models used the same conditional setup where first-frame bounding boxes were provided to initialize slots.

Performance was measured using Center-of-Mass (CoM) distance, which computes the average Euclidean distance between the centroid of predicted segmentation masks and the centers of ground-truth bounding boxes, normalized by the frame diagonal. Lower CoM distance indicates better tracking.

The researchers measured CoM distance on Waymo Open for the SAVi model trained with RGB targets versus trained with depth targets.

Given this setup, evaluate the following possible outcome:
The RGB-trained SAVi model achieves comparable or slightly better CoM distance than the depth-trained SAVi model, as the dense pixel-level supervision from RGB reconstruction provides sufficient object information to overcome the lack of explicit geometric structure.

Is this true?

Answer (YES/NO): YES